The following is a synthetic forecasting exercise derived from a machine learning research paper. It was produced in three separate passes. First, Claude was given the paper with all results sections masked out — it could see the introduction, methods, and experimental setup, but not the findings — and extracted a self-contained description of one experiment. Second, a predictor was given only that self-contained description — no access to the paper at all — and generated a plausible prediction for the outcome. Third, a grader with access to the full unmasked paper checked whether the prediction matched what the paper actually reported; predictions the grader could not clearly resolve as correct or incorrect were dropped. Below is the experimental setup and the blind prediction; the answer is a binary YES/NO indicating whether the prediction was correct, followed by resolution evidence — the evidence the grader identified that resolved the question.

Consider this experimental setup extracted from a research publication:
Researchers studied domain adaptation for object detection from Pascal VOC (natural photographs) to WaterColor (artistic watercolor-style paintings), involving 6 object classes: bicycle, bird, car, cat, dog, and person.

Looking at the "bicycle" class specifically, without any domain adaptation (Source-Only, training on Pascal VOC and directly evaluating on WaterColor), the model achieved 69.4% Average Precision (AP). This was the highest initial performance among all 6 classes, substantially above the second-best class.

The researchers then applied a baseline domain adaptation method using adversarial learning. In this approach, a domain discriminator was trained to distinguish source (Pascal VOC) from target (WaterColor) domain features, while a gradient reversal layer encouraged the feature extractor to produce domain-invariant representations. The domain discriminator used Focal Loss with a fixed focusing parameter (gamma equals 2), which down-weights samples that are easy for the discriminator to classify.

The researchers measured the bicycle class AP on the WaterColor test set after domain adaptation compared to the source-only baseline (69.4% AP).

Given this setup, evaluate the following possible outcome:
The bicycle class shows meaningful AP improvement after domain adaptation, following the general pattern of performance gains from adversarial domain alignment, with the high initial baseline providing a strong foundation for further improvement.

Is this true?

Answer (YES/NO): NO